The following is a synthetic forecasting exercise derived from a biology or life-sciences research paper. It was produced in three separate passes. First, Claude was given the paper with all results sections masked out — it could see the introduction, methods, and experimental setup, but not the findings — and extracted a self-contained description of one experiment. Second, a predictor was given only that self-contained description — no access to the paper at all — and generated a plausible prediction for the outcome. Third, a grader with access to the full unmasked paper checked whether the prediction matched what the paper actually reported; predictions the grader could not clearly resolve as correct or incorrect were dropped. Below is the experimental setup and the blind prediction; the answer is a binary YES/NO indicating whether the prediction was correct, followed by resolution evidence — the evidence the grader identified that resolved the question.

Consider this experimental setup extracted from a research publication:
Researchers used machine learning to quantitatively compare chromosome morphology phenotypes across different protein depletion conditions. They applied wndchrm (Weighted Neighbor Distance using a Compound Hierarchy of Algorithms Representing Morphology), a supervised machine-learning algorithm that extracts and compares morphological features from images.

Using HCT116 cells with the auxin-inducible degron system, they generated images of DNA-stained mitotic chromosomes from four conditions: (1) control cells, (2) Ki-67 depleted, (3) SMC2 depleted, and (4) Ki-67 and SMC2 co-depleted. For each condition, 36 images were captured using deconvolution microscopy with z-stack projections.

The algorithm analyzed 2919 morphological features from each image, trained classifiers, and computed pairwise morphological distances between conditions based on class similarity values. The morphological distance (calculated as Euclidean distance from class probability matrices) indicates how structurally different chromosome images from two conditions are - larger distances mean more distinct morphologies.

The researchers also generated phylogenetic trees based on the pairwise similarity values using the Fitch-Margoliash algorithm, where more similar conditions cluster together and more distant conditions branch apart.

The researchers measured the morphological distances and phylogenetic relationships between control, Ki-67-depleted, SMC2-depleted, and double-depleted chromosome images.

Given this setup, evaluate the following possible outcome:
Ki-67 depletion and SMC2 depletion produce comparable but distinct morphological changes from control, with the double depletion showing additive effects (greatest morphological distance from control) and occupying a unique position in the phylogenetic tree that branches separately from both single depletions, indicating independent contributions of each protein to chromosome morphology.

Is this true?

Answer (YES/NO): NO